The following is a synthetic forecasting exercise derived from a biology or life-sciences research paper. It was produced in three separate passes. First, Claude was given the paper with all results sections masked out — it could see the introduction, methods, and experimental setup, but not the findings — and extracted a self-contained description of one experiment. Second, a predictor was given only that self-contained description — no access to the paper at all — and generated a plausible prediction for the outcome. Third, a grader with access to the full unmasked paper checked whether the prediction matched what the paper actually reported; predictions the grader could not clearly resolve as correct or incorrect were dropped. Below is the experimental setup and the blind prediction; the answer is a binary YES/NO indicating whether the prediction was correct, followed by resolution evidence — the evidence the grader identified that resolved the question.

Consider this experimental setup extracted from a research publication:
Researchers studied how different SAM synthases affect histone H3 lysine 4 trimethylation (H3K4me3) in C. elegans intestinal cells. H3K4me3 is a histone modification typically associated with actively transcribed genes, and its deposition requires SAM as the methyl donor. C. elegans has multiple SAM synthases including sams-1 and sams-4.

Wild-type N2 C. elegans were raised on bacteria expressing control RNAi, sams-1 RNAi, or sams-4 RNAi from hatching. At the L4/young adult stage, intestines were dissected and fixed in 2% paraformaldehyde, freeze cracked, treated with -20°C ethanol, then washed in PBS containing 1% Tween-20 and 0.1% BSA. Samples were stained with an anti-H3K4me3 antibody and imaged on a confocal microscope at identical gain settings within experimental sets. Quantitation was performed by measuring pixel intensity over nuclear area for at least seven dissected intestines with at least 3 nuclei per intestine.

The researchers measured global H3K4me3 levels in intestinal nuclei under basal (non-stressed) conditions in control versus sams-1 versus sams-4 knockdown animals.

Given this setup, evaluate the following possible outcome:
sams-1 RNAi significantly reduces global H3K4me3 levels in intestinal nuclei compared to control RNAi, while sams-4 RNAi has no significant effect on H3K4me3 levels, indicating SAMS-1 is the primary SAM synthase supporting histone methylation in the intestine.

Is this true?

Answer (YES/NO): NO